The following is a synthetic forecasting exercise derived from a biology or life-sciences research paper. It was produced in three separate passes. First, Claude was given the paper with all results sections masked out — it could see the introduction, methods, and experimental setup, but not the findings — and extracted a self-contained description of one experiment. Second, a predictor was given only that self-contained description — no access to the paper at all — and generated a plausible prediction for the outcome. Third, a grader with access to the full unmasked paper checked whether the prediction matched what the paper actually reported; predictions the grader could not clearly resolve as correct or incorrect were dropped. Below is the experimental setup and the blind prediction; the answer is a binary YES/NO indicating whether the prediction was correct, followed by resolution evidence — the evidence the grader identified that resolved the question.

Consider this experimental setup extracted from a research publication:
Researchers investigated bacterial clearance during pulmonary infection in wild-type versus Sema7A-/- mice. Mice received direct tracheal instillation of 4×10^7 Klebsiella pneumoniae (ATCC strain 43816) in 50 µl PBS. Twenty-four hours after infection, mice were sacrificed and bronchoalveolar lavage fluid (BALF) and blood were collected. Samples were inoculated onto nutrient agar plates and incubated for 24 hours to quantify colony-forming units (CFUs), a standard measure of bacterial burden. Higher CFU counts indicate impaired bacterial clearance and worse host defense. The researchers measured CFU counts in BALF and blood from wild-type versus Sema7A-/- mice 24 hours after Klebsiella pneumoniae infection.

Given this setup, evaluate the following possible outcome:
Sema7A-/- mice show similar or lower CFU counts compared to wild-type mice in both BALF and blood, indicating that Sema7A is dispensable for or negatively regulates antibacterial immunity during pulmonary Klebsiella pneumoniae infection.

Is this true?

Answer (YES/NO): NO